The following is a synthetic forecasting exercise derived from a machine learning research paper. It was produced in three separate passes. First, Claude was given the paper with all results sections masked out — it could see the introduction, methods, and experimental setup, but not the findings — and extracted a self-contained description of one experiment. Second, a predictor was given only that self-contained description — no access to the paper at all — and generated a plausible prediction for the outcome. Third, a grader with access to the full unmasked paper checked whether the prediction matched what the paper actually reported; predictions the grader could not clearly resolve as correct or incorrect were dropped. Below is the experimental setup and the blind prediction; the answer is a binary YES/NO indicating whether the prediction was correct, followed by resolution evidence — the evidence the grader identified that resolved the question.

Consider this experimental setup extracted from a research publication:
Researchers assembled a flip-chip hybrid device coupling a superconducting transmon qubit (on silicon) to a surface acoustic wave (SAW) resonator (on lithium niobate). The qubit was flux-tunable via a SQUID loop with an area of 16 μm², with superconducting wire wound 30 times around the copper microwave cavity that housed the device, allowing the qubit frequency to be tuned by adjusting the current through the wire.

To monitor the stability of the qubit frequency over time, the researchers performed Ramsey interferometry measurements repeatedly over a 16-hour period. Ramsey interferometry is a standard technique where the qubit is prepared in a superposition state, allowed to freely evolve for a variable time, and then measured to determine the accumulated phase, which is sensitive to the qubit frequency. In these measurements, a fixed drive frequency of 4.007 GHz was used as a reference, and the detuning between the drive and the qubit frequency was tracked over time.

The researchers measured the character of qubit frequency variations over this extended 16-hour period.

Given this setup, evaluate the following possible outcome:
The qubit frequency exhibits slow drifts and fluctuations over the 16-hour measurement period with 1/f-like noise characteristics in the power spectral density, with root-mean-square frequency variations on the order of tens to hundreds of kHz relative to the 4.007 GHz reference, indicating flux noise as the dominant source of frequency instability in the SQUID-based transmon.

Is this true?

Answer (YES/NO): NO